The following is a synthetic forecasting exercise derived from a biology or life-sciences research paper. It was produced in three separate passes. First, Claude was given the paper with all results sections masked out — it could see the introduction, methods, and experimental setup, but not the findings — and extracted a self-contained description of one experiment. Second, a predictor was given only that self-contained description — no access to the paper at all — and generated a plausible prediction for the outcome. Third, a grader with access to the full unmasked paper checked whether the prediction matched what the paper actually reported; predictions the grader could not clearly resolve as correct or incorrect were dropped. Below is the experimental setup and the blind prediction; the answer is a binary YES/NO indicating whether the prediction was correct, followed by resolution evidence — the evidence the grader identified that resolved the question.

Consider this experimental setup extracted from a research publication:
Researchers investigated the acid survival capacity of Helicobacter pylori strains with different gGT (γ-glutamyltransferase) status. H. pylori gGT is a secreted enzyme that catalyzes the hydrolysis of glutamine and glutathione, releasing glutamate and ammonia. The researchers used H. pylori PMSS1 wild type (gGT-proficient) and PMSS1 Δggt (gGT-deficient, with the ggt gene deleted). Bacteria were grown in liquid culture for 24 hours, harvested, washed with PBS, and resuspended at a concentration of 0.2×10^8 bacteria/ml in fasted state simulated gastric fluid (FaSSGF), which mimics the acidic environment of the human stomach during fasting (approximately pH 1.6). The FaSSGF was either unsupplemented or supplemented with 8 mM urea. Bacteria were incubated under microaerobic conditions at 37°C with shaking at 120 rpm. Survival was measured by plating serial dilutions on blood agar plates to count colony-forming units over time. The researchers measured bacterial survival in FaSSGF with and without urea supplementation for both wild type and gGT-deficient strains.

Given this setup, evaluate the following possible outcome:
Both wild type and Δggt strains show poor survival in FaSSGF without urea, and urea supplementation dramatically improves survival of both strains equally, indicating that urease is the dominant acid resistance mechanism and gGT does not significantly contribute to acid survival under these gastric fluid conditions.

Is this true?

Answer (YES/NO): NO